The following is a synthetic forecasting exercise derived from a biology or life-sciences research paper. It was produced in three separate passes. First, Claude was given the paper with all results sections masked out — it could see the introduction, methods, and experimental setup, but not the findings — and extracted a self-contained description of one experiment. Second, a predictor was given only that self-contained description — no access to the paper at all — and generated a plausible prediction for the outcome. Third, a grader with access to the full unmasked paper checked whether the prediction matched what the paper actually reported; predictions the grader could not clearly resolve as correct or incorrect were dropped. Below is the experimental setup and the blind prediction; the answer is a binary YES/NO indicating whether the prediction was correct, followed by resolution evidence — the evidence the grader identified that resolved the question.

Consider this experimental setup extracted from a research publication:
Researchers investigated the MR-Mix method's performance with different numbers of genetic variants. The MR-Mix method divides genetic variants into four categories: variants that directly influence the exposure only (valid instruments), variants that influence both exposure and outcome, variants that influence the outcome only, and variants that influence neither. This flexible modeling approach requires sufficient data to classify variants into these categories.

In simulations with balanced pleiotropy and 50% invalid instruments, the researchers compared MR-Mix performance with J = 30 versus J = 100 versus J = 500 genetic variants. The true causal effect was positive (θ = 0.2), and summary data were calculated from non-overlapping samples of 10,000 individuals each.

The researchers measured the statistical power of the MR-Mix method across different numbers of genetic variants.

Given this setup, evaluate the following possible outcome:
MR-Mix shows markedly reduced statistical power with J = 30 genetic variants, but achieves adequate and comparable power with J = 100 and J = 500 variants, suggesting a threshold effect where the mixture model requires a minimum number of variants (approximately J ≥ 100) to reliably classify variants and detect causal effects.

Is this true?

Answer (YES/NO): NO